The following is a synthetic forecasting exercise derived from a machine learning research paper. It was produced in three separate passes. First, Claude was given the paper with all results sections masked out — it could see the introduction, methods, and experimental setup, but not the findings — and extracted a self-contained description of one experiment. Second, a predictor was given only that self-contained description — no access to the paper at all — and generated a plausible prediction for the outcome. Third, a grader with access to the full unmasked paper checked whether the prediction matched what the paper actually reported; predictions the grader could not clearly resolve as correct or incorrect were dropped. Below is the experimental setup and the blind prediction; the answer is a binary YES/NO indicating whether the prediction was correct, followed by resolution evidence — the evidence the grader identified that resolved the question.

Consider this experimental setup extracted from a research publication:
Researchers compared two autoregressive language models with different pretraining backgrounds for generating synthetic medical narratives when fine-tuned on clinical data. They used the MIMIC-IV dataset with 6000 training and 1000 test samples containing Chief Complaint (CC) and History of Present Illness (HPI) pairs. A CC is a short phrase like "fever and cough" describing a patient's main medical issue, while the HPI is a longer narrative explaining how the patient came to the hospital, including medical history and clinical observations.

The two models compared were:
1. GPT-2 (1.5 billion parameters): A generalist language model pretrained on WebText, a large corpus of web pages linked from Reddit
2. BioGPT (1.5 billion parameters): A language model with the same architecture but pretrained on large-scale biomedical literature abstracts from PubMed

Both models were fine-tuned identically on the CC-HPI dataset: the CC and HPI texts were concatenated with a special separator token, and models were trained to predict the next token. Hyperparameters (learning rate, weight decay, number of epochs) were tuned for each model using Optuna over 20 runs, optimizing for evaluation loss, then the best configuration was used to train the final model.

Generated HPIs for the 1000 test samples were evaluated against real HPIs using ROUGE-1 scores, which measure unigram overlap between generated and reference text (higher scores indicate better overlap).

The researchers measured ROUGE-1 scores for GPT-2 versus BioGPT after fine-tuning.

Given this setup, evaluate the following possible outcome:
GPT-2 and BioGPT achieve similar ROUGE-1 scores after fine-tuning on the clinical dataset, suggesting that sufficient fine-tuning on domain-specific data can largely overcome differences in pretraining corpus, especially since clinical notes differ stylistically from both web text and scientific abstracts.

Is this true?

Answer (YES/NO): NO